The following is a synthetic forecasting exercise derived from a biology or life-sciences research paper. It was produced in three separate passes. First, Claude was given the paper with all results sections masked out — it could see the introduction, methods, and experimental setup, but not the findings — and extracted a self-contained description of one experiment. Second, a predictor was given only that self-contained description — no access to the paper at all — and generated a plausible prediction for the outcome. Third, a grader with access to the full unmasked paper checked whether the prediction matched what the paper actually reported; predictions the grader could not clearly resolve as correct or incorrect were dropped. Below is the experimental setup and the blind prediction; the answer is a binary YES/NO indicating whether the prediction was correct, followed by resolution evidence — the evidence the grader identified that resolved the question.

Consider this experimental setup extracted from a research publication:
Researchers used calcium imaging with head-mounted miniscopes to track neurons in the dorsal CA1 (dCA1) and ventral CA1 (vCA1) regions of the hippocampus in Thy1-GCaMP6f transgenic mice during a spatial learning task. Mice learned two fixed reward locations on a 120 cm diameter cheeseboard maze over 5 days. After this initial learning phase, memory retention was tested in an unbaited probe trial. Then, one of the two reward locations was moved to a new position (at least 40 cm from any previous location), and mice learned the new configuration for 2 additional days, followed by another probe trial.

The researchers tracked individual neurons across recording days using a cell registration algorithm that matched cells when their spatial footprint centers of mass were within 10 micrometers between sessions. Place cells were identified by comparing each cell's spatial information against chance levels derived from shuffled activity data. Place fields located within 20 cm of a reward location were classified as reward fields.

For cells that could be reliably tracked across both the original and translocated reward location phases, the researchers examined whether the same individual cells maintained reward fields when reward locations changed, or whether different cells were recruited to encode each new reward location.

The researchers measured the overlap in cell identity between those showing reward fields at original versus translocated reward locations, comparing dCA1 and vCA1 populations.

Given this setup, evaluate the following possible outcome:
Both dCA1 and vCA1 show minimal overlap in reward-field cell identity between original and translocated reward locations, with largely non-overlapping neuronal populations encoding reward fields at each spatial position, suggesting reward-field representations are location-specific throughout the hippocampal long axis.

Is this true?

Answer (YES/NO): NO